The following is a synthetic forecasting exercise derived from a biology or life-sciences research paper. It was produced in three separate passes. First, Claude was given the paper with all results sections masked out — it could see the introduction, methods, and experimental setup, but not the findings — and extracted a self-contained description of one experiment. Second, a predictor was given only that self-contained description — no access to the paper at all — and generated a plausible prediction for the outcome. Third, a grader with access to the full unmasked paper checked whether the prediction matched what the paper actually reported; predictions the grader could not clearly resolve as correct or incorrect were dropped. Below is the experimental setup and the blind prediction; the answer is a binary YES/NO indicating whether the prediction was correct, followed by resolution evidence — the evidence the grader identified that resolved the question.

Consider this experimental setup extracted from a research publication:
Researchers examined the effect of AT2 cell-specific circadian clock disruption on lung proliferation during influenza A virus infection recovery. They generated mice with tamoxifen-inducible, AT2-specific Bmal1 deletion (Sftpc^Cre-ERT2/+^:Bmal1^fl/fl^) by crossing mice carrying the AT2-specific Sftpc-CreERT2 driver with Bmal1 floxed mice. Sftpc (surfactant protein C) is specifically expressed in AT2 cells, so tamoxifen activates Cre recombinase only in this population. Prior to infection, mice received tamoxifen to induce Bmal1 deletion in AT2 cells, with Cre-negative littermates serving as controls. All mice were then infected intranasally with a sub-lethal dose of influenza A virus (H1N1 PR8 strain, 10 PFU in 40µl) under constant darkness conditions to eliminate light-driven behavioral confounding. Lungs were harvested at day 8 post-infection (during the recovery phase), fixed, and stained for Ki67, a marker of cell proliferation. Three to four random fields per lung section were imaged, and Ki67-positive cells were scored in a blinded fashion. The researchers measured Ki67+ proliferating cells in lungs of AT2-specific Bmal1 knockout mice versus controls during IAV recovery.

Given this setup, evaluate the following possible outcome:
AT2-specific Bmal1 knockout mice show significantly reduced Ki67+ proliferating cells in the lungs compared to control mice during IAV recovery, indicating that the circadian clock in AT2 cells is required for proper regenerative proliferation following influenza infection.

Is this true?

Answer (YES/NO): YES